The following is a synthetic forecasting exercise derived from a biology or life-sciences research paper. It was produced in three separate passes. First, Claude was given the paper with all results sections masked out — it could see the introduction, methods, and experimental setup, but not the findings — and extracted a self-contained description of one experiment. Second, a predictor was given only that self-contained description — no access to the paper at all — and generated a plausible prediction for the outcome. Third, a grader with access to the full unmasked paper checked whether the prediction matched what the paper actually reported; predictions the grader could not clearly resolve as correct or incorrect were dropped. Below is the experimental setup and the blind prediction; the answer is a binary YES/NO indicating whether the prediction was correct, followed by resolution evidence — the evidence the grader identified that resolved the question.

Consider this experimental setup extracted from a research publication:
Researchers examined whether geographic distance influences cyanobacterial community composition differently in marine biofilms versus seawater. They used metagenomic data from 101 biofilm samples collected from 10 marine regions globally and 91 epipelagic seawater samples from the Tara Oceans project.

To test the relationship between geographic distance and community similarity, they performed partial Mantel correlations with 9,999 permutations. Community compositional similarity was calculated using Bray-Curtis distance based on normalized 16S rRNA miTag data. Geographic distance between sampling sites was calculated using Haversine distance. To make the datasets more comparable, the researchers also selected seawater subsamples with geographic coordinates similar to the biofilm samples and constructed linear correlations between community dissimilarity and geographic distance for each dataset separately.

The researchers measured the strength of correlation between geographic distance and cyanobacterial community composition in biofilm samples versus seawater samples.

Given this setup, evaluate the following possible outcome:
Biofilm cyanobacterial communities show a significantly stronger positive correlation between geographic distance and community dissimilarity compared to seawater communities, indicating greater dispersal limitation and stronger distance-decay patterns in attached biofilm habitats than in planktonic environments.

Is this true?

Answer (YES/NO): YES